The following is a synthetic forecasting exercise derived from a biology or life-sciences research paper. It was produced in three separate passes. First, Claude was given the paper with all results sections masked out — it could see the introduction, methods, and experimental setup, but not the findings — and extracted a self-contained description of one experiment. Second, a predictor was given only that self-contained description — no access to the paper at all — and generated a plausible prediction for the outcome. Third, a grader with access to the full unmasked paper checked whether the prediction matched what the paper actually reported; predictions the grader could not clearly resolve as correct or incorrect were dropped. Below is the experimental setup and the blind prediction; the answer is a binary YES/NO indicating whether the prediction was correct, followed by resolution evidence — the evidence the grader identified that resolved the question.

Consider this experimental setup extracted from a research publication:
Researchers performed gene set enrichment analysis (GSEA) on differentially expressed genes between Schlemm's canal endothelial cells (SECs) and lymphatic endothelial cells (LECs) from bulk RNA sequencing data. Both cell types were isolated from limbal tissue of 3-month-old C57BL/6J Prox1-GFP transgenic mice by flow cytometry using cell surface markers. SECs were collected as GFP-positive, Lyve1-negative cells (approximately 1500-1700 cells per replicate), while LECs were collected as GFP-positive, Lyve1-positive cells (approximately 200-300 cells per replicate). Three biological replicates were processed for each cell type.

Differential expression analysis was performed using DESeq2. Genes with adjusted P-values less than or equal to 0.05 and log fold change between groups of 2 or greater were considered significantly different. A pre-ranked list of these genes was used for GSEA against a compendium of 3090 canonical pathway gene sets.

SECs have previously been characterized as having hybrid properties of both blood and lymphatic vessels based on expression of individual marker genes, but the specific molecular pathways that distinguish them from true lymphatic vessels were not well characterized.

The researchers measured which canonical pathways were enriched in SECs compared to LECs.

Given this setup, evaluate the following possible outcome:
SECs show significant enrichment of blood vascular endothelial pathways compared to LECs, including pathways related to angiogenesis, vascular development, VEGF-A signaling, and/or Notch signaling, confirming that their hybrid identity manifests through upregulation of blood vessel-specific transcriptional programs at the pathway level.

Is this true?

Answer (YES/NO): NO